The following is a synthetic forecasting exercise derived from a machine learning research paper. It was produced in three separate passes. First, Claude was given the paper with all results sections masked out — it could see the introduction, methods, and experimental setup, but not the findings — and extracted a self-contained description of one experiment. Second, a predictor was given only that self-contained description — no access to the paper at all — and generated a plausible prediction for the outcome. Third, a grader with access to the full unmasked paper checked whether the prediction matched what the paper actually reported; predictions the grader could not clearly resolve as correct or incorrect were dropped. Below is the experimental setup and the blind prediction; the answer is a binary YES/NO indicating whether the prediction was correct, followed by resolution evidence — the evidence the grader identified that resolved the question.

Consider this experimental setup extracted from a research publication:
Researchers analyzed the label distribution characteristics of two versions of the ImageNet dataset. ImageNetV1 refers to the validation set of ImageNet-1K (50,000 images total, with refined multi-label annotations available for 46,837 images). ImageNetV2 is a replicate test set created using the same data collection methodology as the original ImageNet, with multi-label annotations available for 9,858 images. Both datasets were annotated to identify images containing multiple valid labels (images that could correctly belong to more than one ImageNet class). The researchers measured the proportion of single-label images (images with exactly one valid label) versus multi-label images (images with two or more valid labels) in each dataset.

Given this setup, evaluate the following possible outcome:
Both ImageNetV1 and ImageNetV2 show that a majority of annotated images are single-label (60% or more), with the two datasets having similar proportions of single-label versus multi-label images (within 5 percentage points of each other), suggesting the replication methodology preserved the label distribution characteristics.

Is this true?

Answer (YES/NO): NO